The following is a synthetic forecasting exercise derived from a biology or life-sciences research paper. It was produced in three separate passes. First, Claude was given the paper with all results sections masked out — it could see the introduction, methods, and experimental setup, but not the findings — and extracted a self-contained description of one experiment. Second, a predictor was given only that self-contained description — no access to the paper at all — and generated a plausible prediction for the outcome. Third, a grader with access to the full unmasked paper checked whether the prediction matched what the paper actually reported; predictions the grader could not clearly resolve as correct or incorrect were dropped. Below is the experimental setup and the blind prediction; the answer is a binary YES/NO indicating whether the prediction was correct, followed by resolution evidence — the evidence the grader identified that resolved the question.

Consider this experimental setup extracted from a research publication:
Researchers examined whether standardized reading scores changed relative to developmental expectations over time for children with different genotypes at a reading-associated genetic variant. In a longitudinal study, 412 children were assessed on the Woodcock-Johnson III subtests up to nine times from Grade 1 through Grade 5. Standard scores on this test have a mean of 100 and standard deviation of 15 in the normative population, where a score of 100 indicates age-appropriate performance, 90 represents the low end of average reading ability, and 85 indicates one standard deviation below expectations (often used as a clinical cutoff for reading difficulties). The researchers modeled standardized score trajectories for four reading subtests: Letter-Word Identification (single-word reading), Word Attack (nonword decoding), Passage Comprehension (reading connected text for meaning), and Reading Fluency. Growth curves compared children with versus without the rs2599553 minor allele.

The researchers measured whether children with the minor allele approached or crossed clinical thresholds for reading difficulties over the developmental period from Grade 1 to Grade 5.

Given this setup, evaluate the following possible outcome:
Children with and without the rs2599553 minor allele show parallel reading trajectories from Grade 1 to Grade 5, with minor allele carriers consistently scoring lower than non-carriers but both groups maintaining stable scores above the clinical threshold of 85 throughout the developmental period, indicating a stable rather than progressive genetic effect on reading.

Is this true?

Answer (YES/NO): NO